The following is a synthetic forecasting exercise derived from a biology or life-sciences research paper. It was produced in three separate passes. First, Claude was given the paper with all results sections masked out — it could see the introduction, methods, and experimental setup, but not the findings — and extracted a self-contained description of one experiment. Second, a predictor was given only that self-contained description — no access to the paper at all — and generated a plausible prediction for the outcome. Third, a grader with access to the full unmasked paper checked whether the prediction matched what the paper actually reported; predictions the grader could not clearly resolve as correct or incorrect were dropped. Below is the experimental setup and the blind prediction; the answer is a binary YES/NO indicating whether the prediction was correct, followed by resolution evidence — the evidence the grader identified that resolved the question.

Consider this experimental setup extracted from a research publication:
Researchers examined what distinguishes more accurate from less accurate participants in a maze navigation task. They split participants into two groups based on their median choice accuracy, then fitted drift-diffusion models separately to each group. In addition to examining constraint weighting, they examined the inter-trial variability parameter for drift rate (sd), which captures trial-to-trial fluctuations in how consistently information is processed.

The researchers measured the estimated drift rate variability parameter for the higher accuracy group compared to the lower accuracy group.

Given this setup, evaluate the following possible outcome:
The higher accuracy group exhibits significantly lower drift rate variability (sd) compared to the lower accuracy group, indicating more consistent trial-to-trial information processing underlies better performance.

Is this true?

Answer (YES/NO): YES